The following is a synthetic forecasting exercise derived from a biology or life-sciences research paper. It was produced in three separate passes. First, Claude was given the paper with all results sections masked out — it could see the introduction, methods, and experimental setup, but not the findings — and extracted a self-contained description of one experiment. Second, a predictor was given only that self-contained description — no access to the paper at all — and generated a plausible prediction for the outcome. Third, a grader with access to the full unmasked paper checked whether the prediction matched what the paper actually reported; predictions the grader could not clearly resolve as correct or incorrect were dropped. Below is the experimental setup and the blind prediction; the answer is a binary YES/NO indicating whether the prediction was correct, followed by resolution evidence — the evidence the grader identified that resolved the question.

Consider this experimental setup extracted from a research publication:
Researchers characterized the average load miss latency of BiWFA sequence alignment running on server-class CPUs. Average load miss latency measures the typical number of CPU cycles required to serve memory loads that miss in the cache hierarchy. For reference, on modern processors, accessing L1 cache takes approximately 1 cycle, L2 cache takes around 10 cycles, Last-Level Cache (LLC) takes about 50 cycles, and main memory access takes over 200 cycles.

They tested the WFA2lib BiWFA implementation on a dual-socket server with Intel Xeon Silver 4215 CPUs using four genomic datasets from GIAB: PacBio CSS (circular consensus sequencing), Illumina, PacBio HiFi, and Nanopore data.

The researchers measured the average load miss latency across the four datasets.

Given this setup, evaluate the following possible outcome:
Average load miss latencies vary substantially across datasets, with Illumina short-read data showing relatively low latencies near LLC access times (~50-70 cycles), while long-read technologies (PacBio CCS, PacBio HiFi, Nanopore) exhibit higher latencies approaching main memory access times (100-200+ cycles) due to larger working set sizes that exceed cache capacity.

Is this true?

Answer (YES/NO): NO